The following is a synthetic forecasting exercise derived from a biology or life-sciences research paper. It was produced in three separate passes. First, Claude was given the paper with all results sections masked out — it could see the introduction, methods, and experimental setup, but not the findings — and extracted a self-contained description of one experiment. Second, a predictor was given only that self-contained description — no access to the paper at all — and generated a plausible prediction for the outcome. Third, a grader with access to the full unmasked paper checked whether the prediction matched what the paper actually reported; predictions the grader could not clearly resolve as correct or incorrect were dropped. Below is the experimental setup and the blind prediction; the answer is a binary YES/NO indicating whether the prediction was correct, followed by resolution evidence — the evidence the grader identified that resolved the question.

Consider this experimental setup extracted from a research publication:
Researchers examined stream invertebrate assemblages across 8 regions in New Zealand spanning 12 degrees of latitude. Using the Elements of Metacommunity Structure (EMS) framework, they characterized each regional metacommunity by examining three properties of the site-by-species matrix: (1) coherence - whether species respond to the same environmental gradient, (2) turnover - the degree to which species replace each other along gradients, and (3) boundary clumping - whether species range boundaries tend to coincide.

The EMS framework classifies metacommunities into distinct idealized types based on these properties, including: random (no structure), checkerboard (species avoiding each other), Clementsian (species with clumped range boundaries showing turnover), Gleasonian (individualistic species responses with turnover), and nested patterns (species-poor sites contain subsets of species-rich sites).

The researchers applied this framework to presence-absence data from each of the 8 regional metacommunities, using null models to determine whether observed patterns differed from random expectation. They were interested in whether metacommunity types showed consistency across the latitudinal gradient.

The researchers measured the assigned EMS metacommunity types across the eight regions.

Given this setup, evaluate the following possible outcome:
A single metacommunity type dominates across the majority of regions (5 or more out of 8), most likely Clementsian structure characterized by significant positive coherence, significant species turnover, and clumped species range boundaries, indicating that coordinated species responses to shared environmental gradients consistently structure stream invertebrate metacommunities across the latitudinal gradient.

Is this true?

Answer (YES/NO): NO